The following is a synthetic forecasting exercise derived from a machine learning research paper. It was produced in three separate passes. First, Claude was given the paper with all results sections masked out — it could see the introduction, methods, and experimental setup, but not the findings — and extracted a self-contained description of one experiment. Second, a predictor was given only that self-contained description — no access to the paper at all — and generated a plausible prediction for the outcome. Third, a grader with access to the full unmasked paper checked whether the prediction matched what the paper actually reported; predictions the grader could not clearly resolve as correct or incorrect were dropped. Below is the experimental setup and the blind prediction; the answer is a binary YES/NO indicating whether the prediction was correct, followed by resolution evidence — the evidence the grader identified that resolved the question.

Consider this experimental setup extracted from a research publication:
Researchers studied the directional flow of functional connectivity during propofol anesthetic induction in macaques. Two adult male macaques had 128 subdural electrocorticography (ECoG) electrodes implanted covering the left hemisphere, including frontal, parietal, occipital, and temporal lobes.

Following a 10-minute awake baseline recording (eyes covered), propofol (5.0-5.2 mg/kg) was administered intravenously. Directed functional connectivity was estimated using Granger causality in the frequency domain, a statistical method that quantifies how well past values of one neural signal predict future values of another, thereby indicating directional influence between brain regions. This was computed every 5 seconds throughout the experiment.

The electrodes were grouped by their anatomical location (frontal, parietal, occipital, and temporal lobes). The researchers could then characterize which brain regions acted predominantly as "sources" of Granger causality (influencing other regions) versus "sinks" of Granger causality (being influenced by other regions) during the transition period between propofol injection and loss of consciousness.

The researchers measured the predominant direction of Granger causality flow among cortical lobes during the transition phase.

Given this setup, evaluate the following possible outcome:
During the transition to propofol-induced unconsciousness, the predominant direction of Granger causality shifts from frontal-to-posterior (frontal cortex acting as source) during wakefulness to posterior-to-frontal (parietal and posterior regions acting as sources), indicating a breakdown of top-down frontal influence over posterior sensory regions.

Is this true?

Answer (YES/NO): NO